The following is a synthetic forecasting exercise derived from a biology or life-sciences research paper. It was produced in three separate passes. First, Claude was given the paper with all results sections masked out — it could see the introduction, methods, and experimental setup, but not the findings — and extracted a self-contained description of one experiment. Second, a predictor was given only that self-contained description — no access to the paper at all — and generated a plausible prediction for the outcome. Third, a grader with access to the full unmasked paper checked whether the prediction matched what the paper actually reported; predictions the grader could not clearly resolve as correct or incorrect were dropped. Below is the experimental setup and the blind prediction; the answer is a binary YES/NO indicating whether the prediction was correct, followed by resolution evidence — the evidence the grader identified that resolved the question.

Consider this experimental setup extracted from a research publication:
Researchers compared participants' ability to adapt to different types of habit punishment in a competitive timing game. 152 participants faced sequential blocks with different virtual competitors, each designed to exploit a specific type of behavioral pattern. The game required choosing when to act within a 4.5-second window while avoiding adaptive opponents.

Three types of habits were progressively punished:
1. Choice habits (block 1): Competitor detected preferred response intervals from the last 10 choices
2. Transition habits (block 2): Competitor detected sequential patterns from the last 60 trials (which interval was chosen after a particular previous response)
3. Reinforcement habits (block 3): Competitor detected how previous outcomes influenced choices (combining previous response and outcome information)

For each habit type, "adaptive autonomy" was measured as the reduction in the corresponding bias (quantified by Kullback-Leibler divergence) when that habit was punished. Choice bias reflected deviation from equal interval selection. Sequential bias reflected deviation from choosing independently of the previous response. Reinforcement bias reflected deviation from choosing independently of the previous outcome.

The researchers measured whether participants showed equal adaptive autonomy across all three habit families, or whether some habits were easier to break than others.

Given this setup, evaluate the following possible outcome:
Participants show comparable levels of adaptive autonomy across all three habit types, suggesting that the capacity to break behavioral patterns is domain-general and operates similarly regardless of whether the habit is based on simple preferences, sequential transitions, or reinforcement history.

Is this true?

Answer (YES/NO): NO